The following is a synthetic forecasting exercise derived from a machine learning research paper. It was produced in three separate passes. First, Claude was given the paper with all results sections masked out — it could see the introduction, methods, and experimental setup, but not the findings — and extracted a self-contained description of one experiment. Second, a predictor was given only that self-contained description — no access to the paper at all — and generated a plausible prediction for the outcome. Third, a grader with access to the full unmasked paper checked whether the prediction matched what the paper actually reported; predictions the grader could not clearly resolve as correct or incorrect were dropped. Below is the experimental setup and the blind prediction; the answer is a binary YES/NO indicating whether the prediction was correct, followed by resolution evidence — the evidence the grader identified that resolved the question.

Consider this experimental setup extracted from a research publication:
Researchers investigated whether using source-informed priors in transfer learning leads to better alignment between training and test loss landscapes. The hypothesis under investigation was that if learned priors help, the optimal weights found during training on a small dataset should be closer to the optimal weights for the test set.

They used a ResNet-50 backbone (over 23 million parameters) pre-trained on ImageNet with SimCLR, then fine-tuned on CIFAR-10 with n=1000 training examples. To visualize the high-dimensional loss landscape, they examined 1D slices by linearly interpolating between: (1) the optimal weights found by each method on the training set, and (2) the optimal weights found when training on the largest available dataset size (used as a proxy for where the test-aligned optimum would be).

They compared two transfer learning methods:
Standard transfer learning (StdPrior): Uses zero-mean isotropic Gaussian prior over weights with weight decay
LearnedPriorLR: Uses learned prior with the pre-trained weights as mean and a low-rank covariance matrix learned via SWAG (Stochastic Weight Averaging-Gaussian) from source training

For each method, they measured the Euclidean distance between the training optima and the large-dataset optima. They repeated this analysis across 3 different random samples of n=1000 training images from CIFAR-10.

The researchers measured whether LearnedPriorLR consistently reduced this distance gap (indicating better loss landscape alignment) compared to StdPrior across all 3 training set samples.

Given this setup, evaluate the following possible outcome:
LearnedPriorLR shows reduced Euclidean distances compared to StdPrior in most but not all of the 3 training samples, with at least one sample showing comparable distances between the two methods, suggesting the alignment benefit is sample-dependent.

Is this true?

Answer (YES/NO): NO